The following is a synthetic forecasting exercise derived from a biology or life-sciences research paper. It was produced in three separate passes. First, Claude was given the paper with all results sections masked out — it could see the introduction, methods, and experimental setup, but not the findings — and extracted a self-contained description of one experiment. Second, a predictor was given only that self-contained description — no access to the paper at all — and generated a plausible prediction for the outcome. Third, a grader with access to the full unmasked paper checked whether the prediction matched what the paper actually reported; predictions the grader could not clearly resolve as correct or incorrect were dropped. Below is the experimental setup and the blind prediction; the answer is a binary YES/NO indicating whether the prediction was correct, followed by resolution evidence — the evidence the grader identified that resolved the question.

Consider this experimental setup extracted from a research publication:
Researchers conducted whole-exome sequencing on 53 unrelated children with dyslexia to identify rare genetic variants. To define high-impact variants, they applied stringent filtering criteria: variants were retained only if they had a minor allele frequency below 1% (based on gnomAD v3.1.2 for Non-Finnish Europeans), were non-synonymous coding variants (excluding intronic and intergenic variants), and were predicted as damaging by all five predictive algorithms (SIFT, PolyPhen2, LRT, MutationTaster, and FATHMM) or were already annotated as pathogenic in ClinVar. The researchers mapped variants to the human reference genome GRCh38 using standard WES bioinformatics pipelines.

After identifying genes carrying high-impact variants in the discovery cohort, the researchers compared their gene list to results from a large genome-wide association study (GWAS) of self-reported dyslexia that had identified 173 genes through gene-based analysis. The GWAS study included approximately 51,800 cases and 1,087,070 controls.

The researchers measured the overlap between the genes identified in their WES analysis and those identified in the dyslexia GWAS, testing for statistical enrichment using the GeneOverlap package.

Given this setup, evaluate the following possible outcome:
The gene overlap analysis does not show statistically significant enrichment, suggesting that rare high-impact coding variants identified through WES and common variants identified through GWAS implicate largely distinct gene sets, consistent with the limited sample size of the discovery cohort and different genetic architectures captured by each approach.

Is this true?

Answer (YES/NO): YES